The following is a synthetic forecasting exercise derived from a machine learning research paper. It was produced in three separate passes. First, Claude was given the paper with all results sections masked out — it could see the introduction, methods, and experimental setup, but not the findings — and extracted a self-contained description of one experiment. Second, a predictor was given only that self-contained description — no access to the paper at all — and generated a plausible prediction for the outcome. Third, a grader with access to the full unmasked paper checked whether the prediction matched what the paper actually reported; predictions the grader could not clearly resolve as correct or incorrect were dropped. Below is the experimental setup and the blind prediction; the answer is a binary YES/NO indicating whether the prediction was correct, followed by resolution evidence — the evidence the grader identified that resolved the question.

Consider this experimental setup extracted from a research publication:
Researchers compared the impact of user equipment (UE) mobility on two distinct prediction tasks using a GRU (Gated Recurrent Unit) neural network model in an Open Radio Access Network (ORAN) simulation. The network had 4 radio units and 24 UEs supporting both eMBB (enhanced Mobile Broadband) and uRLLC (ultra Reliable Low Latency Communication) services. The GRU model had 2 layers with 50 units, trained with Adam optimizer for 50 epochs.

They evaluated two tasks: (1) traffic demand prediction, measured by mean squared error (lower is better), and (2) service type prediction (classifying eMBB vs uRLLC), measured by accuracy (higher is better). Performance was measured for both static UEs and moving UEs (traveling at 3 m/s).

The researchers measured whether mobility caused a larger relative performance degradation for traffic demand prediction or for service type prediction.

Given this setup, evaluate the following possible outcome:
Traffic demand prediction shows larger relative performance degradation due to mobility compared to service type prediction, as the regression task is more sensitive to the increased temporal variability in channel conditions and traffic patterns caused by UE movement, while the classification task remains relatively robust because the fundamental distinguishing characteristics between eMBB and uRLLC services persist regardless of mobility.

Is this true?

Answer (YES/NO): YES